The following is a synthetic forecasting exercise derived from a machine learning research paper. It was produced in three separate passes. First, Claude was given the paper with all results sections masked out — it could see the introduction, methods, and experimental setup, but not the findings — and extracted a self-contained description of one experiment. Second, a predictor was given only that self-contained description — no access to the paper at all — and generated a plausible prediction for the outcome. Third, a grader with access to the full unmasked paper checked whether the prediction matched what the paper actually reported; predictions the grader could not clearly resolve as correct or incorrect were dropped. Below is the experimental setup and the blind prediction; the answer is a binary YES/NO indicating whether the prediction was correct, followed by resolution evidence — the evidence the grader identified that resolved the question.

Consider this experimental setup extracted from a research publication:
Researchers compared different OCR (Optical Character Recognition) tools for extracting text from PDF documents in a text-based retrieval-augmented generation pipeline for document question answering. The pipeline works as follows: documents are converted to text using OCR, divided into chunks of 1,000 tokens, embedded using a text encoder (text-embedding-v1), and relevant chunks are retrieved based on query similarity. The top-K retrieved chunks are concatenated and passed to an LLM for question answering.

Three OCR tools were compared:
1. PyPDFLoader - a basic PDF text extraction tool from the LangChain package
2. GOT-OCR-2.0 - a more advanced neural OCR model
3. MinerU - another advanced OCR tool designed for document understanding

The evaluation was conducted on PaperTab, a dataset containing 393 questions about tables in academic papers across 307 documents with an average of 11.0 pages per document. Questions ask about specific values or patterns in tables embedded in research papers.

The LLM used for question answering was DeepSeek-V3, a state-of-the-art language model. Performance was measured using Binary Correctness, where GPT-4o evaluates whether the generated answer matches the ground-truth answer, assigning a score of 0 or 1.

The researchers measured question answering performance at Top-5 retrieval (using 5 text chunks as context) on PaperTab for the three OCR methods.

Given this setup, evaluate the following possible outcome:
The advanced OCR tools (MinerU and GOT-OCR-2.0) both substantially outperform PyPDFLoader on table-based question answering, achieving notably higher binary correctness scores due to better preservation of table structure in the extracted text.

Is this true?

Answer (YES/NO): NO